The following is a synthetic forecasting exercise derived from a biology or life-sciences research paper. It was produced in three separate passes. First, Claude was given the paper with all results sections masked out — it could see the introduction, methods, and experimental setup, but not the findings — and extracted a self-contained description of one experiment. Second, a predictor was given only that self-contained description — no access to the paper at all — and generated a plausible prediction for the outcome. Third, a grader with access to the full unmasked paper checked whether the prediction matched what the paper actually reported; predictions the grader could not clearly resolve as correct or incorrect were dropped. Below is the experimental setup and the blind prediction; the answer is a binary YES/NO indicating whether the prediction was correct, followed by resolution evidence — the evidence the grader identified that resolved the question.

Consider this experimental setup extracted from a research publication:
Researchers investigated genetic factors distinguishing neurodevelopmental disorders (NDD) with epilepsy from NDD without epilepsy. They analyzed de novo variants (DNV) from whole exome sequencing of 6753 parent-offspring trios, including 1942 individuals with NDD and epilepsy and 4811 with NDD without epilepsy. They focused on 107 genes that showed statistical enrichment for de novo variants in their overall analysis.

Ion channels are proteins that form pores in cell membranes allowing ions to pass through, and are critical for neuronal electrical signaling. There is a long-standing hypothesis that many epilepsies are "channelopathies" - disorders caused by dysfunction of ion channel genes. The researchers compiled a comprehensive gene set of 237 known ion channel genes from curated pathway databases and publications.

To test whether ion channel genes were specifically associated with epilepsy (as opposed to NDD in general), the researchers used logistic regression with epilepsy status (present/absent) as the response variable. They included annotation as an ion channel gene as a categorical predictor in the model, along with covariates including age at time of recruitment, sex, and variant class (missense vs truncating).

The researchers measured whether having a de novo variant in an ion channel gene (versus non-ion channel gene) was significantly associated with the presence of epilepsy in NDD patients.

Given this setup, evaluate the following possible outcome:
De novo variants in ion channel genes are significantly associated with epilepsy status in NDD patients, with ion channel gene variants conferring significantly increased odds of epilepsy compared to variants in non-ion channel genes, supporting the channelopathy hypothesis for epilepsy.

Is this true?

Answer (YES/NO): YES